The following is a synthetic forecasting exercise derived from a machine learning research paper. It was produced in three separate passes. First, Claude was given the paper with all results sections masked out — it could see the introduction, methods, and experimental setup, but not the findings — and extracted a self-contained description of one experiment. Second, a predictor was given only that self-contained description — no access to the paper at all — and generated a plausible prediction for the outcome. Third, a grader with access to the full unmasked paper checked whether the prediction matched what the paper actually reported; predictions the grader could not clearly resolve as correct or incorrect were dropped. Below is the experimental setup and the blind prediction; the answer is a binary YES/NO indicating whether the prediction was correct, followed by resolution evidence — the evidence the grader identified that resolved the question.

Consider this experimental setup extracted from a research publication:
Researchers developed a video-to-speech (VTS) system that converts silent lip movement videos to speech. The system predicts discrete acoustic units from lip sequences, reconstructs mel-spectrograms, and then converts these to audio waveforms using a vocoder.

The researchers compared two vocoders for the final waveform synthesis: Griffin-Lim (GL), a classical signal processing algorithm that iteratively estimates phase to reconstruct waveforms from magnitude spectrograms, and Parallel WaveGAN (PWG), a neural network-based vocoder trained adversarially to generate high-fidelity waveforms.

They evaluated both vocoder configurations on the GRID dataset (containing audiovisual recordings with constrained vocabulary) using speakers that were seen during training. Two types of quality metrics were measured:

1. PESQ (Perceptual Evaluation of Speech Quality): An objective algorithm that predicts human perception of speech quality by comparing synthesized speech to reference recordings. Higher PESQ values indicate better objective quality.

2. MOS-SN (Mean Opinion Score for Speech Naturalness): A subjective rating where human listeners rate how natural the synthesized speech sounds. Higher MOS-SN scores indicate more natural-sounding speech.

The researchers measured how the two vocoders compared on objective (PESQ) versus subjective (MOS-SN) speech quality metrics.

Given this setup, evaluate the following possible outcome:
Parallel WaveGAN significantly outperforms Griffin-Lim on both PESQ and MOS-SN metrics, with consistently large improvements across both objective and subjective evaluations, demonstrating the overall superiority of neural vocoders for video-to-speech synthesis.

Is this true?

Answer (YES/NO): NO